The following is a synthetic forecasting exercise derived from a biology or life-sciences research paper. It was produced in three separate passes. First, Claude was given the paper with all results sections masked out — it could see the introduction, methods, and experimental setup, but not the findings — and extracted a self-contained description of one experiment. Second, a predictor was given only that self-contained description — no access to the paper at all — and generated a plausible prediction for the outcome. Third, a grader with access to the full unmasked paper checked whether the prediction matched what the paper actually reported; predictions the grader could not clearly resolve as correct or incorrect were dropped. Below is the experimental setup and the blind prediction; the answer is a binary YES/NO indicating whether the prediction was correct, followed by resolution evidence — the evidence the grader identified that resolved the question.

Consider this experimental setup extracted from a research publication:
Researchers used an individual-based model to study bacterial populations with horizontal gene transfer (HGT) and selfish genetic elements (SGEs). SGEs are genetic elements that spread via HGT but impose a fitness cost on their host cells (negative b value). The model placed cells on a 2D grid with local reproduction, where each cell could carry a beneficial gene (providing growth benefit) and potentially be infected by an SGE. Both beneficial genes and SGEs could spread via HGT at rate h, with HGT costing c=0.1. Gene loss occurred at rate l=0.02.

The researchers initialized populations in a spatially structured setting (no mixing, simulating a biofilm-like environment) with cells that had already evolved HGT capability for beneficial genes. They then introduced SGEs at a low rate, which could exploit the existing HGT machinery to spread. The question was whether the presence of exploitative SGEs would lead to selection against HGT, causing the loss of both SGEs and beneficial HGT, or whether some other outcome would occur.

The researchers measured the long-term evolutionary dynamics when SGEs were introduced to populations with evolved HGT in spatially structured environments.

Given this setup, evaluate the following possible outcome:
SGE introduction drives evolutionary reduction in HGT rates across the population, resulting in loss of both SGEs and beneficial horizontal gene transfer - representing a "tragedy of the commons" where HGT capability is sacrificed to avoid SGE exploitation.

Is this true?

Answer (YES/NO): NO